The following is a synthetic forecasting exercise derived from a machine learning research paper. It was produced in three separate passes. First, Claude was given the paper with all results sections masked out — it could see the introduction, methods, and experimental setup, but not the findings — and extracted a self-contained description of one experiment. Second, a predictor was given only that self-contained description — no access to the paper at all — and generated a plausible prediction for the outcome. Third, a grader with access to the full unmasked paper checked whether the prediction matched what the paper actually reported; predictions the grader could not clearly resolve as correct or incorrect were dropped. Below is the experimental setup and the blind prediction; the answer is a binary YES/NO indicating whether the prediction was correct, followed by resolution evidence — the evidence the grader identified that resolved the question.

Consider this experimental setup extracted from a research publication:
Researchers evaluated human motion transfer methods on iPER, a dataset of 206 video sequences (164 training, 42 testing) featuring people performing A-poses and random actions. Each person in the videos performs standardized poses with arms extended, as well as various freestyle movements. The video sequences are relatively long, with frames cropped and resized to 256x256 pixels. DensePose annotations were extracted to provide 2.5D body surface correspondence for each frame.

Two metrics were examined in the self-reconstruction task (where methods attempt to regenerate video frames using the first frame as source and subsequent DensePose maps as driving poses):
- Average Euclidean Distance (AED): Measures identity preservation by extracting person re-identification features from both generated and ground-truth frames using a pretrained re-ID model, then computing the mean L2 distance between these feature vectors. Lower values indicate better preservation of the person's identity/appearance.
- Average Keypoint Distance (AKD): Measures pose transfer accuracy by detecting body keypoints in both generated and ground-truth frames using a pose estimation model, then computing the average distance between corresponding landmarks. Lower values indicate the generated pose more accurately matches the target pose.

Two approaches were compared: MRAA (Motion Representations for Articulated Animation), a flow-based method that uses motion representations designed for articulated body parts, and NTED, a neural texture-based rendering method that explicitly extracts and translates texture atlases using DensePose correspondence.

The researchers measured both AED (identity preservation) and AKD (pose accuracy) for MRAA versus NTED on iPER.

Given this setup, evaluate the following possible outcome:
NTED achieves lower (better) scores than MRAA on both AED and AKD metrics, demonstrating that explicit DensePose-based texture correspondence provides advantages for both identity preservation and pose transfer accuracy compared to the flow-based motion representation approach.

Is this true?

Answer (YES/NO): NO